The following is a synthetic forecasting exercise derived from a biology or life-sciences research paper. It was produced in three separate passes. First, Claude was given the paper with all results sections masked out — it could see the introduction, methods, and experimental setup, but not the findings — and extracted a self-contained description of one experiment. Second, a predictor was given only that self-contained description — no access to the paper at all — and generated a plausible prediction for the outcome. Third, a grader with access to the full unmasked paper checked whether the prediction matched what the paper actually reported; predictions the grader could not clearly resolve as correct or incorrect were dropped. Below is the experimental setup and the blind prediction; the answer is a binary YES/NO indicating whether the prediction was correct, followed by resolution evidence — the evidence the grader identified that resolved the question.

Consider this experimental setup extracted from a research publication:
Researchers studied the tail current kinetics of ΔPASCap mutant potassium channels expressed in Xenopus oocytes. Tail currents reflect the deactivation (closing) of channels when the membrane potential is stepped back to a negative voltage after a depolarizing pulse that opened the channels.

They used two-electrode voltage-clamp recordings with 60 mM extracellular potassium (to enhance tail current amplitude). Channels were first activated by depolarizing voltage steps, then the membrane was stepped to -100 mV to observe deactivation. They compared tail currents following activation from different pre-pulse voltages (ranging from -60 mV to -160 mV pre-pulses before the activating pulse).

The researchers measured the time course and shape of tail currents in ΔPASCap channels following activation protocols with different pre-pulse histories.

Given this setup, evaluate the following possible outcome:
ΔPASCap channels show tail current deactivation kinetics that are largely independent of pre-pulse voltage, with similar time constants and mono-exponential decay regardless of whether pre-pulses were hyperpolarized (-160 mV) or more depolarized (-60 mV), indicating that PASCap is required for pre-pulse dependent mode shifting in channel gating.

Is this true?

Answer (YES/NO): NO